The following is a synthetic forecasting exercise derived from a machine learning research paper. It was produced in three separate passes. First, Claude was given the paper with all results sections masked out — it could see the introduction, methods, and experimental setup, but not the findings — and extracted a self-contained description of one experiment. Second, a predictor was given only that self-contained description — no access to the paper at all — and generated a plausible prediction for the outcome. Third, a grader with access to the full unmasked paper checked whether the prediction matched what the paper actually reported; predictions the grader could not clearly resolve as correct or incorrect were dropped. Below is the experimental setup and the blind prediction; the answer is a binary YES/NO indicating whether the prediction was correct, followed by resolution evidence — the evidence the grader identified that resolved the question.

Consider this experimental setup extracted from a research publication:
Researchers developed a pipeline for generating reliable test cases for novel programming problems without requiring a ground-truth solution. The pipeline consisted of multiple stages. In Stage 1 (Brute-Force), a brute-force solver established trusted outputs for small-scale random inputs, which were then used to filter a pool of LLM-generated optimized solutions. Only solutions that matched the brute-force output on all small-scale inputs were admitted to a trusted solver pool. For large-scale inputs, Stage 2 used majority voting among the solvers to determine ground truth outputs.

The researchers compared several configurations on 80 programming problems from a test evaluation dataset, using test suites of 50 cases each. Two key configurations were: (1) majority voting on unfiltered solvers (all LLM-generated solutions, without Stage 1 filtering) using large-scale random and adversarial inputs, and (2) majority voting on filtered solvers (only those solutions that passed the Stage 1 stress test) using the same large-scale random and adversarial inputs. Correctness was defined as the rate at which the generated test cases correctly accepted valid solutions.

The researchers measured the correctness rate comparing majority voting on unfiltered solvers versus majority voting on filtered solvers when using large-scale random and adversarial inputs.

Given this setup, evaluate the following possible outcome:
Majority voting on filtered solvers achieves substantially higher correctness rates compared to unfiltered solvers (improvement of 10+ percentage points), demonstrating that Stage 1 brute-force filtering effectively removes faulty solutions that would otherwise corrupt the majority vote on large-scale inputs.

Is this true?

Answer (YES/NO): NO